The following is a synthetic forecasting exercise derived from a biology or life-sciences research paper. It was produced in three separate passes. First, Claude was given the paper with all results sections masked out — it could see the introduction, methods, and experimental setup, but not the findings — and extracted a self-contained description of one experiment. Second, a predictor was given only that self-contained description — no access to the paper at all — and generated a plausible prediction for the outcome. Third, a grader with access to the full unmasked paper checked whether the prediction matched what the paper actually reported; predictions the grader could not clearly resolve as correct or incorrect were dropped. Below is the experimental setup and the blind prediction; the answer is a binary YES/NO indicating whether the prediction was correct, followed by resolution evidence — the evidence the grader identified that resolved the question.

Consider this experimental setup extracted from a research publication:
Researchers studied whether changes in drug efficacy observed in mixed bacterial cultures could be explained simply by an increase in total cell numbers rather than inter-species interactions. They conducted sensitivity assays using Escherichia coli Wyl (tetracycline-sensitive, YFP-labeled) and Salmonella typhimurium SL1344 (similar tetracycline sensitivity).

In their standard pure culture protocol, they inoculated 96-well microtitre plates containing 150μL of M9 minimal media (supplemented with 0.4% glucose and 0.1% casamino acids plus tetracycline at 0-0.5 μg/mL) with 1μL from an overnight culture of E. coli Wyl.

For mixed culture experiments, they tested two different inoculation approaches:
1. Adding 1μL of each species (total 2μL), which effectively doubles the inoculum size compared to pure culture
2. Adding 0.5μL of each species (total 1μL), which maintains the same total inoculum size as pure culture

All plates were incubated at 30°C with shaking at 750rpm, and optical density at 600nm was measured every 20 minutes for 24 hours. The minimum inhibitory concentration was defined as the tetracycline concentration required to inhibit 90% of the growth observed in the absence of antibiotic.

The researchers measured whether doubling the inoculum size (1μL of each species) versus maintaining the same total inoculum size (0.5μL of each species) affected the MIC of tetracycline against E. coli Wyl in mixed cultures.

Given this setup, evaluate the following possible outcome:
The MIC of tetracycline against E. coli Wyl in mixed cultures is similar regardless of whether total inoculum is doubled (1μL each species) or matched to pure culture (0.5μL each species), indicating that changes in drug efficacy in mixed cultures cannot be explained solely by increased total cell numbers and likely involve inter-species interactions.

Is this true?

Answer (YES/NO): YES